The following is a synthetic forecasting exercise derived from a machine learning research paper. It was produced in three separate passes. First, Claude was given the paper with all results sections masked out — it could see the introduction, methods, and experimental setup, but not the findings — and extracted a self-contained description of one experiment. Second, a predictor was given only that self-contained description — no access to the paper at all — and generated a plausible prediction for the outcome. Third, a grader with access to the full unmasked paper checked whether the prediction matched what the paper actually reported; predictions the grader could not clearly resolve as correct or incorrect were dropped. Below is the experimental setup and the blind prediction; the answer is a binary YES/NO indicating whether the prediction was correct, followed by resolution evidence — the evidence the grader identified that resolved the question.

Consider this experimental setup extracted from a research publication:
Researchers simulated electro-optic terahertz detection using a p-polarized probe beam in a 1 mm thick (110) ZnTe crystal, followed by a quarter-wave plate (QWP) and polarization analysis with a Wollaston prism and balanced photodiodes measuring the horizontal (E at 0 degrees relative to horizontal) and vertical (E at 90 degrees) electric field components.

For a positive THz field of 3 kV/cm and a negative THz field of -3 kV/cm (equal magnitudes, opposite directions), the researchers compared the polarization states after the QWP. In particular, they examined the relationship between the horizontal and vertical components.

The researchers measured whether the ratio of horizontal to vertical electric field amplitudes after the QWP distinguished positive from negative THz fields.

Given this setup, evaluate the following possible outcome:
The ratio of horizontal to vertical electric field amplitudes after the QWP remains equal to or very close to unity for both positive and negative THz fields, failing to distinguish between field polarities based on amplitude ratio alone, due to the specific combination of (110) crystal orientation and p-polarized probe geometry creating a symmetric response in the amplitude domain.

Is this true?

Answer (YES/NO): NO